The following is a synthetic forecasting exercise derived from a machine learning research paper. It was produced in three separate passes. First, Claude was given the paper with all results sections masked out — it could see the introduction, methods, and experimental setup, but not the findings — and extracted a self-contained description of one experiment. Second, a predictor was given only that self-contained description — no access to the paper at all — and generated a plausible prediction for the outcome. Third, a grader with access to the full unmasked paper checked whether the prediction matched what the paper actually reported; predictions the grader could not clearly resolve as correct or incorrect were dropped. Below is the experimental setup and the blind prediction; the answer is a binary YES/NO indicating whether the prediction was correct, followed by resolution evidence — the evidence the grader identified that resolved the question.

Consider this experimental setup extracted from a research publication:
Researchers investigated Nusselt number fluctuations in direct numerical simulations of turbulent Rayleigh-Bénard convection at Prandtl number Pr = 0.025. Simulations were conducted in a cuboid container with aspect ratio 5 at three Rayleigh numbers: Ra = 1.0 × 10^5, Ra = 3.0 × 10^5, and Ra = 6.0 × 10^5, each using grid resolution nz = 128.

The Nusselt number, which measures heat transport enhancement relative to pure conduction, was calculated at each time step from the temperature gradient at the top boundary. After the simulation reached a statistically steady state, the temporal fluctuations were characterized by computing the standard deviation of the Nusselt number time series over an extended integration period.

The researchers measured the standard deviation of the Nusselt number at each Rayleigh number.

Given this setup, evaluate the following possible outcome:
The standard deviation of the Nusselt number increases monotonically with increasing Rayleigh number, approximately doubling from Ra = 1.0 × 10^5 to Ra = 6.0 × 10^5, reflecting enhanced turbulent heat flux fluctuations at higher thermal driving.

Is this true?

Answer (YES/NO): NO